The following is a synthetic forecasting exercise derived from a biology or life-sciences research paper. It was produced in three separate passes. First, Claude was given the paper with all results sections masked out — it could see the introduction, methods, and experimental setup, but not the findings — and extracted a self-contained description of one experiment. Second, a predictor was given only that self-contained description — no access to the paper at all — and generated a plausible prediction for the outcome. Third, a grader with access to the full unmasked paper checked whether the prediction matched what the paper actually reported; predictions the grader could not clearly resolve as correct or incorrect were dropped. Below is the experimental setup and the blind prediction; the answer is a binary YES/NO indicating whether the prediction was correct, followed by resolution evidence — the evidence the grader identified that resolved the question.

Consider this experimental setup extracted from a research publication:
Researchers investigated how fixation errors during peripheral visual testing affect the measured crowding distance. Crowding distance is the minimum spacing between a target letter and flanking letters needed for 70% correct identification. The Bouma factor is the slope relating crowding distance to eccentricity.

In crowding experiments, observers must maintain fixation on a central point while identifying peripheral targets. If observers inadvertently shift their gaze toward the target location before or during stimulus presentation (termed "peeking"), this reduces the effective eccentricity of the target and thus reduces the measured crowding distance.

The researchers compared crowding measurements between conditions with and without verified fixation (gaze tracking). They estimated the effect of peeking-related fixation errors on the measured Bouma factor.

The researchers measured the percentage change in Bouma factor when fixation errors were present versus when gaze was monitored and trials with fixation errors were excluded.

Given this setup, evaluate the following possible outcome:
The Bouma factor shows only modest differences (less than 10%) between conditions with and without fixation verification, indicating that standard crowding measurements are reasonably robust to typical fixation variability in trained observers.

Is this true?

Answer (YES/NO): NO